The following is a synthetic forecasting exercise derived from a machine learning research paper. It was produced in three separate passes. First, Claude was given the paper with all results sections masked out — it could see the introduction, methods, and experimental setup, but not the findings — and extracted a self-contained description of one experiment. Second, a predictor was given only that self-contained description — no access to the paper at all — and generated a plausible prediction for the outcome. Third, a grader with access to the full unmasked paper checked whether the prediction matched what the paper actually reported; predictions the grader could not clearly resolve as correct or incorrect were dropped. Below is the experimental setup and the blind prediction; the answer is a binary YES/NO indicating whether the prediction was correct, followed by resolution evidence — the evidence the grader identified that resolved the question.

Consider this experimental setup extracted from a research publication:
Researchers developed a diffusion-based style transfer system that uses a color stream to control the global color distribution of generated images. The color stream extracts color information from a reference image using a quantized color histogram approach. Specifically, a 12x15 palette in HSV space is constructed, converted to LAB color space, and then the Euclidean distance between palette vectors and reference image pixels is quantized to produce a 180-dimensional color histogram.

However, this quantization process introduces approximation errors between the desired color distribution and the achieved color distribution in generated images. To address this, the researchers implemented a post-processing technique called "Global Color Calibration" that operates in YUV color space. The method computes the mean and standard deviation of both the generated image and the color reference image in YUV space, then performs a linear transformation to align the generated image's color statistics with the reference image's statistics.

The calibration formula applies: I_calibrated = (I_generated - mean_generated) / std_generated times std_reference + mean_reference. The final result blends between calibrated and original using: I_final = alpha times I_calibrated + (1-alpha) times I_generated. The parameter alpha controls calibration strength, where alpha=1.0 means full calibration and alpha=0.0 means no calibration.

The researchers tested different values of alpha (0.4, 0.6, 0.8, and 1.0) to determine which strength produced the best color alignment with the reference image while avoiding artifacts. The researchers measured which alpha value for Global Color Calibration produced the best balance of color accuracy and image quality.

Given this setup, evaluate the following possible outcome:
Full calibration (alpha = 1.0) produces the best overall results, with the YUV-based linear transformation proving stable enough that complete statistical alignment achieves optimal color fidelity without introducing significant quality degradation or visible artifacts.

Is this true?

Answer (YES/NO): NO